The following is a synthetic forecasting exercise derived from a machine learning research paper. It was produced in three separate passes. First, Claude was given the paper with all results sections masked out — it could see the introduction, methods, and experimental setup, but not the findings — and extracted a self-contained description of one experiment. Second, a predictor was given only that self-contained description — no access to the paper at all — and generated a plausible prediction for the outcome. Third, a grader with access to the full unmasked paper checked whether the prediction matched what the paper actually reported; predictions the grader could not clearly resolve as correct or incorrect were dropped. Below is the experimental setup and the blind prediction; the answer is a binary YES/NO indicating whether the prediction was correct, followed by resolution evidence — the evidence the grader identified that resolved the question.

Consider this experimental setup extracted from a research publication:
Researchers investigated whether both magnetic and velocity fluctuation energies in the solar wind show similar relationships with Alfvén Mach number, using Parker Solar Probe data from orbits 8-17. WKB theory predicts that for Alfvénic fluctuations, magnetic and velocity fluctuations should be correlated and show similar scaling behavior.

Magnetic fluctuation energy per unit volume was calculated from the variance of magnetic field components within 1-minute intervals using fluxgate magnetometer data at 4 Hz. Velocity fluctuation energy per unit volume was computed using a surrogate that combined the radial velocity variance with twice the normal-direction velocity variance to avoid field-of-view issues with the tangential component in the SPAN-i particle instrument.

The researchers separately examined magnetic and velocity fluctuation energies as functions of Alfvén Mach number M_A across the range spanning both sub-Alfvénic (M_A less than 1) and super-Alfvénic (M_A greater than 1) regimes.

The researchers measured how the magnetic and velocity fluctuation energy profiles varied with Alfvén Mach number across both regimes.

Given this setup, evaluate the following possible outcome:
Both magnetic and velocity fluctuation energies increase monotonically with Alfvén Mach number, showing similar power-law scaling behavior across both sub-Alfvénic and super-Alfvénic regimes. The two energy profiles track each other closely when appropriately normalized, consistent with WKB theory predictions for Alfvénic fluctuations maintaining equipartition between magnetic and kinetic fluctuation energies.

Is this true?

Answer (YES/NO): NO